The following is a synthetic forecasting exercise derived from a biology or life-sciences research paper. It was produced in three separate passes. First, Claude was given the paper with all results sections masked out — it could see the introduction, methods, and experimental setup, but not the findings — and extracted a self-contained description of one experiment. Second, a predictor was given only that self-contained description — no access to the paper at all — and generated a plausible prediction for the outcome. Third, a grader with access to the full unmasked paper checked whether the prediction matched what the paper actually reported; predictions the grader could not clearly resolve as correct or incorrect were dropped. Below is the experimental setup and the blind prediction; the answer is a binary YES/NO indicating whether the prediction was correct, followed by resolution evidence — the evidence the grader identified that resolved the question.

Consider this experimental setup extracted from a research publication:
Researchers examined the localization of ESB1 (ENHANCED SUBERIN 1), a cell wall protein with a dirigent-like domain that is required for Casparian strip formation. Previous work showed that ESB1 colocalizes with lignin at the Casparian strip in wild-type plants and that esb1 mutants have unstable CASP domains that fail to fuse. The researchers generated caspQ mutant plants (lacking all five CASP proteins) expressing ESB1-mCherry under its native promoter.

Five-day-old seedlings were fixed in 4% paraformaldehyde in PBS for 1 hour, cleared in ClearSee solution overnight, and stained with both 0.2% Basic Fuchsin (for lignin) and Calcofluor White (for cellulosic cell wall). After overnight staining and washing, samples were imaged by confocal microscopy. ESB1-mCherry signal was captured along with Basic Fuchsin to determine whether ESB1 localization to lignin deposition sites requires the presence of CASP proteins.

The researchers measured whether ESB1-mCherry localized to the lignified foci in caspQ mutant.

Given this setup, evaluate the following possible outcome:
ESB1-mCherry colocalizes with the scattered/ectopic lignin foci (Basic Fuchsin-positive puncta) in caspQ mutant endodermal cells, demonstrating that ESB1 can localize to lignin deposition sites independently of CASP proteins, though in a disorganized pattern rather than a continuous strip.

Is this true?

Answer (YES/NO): YES